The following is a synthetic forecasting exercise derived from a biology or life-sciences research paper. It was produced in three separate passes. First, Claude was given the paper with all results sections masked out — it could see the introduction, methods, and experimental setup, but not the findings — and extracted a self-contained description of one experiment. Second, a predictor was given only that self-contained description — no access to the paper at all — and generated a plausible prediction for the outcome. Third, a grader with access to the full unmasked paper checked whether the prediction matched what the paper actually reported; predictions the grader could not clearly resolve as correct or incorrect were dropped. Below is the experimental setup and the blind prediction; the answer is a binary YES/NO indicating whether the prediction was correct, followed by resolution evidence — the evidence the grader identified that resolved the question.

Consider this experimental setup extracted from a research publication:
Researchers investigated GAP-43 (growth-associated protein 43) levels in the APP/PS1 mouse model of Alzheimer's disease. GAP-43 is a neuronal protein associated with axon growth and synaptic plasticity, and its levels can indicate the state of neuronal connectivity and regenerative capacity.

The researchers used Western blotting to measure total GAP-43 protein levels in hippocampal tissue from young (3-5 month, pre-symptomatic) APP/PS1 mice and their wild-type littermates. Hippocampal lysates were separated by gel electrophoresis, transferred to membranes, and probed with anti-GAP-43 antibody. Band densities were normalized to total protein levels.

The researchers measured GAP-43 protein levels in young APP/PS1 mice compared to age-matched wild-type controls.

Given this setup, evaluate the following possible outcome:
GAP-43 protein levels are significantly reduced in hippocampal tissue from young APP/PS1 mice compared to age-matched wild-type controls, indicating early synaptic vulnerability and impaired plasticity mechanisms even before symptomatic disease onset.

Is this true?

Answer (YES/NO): NO